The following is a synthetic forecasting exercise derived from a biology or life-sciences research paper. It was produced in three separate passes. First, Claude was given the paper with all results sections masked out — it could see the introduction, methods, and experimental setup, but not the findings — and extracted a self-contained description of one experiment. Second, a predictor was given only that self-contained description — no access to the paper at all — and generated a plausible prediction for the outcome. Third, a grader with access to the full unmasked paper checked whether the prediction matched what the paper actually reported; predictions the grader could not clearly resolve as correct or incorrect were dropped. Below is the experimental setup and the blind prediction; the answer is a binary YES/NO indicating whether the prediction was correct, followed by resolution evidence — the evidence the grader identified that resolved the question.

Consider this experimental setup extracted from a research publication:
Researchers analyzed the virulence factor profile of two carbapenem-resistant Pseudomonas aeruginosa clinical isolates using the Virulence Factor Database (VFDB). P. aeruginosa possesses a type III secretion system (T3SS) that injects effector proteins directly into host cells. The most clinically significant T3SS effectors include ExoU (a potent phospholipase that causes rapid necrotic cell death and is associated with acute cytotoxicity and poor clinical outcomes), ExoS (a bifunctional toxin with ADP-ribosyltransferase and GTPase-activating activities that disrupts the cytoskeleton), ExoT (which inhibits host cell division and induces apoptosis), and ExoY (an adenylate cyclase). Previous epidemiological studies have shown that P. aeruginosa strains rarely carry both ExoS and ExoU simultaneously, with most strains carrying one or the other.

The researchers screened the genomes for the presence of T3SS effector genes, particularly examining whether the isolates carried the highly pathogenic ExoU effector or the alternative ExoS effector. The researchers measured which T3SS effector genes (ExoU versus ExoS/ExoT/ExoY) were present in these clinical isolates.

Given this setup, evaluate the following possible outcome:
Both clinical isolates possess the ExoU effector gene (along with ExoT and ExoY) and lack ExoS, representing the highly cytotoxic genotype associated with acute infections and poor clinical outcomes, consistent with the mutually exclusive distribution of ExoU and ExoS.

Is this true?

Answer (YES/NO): NO